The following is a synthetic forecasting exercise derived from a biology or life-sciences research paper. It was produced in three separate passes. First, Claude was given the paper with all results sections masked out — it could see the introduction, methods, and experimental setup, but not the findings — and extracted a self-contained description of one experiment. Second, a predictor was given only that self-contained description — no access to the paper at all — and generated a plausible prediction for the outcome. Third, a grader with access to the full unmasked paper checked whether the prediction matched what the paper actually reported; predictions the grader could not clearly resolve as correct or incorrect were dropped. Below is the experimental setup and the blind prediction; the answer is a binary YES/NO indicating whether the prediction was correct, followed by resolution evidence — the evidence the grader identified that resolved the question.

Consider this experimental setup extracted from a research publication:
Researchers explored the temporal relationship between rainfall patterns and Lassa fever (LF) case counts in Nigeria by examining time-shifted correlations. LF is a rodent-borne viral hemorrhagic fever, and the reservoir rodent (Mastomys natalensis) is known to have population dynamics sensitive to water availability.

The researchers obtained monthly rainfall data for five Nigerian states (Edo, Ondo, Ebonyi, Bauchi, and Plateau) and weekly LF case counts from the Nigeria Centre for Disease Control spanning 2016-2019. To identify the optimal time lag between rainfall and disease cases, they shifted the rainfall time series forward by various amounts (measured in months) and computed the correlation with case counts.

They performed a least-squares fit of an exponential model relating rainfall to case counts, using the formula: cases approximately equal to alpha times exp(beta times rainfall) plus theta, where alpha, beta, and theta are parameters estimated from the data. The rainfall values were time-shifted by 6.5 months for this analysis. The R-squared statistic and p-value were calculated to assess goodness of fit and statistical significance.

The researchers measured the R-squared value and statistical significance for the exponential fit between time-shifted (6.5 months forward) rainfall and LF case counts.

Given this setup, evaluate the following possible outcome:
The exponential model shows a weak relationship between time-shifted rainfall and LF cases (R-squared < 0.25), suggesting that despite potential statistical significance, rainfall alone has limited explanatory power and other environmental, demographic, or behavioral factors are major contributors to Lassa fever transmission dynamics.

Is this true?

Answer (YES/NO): NO